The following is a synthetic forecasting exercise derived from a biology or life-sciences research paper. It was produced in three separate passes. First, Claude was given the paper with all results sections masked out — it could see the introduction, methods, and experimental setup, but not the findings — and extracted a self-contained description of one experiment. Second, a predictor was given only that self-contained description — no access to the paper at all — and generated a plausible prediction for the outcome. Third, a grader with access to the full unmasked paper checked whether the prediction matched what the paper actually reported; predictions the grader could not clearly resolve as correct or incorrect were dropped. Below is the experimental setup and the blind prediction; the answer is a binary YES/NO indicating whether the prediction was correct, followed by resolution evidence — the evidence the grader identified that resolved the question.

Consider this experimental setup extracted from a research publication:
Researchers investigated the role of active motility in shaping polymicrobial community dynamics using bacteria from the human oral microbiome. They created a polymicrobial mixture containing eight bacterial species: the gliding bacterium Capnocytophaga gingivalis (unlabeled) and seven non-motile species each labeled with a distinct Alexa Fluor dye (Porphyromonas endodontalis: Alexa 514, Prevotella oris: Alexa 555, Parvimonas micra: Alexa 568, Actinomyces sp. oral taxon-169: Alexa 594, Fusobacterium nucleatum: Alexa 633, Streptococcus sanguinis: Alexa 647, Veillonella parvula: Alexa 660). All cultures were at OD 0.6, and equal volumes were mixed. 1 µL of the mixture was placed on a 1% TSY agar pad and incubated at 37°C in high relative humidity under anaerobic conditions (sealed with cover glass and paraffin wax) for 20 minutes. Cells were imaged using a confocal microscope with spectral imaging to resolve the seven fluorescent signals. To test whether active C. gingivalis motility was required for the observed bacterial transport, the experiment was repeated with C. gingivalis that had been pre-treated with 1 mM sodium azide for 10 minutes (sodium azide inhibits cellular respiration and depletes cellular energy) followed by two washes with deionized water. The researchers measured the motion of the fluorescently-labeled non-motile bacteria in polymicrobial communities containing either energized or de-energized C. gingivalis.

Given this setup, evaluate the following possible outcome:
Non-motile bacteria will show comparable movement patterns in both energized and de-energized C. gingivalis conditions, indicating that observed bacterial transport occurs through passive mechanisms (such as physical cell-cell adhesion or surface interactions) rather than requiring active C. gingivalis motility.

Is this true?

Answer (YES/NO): NO